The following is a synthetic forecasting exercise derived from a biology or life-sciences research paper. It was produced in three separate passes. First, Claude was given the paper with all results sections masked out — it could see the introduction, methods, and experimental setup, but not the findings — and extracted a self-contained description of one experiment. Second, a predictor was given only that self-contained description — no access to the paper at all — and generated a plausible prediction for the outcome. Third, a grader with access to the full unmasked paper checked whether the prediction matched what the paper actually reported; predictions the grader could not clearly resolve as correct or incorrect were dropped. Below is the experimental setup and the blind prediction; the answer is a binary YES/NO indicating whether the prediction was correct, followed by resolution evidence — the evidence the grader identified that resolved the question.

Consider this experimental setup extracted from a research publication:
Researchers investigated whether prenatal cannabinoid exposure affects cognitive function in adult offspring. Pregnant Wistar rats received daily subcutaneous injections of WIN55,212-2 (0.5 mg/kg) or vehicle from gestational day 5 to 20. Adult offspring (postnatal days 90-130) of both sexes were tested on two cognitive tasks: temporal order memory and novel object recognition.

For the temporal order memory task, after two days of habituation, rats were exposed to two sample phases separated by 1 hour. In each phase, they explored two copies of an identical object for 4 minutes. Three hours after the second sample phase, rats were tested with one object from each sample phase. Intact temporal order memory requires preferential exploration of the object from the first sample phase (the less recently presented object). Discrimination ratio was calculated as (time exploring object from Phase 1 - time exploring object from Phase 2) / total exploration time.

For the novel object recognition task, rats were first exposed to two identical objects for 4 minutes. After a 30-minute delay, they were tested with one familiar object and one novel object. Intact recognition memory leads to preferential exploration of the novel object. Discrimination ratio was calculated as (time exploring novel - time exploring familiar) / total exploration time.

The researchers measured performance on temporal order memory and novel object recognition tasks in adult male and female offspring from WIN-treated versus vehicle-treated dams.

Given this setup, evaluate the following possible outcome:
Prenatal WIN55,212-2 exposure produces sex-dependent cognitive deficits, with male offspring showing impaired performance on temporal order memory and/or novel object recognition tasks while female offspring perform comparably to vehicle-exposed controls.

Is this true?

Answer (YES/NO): NO